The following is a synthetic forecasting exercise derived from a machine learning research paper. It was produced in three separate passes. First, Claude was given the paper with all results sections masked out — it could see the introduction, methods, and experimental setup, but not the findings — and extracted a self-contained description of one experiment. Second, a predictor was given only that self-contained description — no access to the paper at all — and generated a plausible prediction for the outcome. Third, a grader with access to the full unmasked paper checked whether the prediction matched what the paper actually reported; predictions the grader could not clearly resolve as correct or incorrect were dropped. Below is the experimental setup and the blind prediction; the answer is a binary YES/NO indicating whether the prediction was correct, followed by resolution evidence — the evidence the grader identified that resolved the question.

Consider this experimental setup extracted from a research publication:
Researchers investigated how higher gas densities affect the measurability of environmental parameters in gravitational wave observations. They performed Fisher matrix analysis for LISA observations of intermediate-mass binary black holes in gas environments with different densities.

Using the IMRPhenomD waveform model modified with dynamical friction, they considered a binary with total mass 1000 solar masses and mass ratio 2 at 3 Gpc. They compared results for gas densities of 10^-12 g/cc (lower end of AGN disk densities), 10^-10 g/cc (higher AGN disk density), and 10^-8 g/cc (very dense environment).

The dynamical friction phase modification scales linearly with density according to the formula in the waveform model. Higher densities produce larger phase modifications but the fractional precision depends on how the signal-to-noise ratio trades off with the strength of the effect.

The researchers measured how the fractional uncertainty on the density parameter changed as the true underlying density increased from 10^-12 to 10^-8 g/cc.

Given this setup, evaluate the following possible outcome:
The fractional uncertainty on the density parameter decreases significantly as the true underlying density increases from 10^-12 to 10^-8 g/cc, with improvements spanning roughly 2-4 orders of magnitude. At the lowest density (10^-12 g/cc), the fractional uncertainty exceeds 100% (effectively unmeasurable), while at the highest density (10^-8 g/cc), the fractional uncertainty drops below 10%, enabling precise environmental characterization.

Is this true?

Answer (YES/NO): NO